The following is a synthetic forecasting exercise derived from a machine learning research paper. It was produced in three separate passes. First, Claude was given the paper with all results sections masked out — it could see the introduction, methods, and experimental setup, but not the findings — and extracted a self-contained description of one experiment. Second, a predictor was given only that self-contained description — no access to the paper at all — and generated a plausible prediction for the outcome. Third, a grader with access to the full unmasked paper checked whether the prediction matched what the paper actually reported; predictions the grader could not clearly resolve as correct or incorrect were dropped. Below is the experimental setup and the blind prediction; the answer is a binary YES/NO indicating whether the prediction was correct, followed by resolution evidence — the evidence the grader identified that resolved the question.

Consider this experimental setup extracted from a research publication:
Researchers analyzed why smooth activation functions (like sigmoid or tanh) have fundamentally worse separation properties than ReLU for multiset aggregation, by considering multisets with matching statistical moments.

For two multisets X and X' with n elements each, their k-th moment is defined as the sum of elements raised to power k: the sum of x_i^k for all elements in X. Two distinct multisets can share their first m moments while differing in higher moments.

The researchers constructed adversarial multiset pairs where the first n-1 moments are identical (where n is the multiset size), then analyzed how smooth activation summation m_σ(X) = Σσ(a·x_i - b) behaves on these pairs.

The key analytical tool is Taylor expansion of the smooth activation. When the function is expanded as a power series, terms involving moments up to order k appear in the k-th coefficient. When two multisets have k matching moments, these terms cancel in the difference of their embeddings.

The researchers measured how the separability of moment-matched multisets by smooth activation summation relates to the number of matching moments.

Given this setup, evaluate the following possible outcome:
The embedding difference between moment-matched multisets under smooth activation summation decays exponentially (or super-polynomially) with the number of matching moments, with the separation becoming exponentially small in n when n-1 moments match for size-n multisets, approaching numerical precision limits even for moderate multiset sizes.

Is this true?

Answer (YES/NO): YES